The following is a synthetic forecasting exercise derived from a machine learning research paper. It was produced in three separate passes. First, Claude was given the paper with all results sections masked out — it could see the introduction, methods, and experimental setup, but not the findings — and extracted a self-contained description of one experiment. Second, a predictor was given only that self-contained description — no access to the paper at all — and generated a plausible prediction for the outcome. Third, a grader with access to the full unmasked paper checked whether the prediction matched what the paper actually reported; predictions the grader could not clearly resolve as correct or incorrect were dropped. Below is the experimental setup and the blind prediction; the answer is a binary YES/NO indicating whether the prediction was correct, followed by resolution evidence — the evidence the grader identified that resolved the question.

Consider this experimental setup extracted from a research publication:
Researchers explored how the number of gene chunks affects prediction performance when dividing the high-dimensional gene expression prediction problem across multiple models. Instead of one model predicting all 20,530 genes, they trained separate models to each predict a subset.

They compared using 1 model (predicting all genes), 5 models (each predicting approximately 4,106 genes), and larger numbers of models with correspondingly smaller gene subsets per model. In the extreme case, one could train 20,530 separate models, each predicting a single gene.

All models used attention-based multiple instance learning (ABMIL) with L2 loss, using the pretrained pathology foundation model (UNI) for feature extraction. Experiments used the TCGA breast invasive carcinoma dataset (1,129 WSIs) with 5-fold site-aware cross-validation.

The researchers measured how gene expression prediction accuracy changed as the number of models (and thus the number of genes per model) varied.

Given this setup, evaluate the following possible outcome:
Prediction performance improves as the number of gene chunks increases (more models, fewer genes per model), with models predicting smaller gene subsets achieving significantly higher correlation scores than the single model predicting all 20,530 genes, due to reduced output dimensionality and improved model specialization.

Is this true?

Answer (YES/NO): NO